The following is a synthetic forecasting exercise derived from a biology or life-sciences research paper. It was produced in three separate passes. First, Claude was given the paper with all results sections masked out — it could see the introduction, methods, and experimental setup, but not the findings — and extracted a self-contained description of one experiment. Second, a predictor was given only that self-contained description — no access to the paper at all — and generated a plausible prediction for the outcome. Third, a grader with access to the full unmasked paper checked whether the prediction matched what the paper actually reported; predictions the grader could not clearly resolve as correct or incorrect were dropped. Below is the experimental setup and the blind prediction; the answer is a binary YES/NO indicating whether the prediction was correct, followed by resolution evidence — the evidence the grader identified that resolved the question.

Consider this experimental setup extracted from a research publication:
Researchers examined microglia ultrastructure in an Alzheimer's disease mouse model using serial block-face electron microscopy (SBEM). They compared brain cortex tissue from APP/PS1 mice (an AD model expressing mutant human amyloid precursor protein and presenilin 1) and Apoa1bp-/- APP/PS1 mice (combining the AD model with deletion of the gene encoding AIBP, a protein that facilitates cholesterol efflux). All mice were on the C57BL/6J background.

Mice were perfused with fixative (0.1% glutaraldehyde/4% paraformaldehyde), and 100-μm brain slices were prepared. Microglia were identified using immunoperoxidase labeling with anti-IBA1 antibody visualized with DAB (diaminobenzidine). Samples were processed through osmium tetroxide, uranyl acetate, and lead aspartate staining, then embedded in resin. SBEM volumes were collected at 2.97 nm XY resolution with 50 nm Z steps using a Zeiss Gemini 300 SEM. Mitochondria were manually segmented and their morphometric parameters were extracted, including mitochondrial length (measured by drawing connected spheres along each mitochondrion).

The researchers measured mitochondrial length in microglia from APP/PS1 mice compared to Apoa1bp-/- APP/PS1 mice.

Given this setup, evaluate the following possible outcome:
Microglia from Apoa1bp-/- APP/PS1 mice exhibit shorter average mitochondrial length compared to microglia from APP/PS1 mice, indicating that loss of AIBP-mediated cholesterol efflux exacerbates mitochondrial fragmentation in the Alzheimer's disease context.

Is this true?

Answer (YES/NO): NO